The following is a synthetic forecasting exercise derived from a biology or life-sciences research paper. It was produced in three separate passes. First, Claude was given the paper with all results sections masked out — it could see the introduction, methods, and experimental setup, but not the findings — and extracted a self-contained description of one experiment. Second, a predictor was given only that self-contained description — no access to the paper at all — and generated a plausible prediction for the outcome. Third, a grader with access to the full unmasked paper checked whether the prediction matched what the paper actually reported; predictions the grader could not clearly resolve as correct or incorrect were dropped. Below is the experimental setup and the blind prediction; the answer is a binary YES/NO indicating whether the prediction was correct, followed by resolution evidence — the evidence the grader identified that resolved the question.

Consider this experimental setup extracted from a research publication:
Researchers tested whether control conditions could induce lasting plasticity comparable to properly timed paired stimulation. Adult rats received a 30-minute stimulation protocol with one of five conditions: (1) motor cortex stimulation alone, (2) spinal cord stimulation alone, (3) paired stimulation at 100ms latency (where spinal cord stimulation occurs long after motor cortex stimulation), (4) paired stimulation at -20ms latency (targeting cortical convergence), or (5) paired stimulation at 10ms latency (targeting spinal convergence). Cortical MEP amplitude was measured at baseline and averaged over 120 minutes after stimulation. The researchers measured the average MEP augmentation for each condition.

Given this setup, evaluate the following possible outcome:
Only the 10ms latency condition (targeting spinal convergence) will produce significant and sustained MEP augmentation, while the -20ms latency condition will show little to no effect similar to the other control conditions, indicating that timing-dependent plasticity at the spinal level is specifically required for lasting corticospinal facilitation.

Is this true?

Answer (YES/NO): YES